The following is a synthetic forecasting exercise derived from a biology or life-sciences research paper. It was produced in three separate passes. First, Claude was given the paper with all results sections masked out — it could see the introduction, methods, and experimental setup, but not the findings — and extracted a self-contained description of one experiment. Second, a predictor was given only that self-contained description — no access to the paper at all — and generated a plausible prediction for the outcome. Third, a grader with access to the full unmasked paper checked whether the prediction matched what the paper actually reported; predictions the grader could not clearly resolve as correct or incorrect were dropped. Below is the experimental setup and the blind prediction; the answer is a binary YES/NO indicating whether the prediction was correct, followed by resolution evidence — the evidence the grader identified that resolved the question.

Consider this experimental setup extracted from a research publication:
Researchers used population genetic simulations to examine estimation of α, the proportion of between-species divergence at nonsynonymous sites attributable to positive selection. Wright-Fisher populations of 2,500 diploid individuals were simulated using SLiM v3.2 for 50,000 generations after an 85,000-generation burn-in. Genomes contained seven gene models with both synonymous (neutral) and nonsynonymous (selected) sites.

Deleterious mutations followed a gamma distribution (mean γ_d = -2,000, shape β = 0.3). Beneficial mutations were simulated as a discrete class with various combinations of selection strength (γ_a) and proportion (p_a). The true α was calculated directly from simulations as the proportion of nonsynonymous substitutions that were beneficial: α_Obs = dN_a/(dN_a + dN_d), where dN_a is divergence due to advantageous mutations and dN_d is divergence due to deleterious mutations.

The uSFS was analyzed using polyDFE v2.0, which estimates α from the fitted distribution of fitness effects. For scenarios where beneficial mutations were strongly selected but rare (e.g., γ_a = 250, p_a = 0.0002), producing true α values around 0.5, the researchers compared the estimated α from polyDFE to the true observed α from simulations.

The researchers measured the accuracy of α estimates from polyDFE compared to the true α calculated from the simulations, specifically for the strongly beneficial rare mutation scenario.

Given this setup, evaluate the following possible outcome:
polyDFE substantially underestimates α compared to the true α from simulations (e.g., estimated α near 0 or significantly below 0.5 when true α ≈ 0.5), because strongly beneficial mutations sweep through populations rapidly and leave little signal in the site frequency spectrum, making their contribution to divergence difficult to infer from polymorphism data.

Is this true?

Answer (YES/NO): YES